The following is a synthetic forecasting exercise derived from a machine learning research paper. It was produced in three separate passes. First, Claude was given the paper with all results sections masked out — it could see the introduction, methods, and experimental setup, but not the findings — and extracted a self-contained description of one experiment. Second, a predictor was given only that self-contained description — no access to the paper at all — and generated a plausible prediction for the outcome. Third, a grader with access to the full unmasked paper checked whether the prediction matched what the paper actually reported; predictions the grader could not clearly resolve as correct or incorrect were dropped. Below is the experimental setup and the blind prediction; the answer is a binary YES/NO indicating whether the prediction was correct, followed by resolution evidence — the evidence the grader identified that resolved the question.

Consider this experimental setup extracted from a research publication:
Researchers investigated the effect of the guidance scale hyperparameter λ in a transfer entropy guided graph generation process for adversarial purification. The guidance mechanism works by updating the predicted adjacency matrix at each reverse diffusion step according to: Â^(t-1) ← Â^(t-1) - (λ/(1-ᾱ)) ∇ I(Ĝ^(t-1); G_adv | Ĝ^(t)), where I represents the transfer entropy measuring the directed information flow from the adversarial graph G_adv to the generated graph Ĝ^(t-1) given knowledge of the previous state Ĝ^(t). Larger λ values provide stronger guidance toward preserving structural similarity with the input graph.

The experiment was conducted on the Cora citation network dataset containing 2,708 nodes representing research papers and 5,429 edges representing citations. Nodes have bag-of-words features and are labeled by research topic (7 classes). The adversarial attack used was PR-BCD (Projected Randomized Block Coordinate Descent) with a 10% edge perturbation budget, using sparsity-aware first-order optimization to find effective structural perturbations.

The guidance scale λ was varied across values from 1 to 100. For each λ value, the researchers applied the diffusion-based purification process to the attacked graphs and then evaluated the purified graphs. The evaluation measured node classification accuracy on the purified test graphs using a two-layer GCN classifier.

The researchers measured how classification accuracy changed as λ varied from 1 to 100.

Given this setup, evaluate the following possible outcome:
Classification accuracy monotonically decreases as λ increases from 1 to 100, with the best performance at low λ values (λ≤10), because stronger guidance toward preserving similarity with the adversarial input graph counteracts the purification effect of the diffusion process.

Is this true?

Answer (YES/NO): NO